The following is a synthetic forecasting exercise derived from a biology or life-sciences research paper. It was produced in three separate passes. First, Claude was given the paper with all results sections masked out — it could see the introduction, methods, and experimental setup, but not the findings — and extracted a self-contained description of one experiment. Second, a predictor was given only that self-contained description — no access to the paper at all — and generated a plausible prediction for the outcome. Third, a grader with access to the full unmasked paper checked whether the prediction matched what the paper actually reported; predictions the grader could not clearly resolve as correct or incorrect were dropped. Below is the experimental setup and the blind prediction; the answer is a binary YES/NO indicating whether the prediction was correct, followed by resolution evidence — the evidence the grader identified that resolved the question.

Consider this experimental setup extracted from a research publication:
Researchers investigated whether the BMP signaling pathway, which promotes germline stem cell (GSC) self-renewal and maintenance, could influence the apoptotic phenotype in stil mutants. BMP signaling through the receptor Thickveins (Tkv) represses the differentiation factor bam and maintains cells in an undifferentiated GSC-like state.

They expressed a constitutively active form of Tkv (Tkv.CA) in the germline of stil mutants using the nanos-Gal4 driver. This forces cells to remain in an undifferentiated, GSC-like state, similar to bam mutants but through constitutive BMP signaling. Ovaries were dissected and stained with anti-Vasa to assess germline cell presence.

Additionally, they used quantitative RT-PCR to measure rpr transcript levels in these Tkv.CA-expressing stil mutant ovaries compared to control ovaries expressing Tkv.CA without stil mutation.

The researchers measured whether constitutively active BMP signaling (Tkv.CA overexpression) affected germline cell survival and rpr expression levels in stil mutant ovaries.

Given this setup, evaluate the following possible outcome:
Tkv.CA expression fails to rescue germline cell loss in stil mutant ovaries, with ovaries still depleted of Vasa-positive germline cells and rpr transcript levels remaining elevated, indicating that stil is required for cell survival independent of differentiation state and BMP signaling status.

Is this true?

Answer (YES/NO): NO